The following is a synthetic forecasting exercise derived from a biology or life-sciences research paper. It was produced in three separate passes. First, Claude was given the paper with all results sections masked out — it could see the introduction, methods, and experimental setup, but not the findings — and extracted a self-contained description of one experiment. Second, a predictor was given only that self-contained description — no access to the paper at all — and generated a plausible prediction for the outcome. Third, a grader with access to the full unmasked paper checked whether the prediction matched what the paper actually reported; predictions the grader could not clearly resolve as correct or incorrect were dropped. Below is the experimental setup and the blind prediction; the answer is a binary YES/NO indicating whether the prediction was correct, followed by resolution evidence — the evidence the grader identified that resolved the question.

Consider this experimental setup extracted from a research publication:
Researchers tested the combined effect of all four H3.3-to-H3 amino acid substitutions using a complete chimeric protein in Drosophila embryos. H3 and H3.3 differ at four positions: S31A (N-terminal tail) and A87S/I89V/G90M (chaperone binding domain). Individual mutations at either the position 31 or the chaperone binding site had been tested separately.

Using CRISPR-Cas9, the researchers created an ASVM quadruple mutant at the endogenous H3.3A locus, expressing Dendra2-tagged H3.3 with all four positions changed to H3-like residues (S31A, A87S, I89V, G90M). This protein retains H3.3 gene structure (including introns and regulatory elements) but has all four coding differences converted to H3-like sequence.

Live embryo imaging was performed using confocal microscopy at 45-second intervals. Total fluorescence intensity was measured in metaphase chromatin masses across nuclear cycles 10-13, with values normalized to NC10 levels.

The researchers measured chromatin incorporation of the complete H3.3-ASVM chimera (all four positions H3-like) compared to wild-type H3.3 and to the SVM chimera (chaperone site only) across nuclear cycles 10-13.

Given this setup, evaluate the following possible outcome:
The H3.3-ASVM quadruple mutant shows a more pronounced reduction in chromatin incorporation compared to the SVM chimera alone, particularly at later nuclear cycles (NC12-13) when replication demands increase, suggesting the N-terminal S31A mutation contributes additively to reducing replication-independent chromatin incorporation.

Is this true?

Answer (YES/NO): NO